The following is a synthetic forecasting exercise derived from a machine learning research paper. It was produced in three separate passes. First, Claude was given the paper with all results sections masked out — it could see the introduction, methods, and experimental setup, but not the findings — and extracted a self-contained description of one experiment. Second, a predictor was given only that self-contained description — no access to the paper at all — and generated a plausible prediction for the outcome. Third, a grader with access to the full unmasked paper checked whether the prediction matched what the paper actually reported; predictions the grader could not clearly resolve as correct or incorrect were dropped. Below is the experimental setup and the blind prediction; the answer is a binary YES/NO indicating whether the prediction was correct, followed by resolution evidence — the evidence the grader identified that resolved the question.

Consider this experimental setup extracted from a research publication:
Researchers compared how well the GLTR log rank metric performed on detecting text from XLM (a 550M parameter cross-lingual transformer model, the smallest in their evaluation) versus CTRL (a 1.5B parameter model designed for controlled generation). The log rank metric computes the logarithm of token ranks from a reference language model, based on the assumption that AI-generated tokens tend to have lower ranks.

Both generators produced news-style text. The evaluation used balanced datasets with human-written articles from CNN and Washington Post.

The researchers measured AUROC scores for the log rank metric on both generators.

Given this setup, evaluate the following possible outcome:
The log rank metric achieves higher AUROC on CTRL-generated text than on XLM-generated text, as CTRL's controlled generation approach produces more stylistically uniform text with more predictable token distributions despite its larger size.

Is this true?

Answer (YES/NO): YES